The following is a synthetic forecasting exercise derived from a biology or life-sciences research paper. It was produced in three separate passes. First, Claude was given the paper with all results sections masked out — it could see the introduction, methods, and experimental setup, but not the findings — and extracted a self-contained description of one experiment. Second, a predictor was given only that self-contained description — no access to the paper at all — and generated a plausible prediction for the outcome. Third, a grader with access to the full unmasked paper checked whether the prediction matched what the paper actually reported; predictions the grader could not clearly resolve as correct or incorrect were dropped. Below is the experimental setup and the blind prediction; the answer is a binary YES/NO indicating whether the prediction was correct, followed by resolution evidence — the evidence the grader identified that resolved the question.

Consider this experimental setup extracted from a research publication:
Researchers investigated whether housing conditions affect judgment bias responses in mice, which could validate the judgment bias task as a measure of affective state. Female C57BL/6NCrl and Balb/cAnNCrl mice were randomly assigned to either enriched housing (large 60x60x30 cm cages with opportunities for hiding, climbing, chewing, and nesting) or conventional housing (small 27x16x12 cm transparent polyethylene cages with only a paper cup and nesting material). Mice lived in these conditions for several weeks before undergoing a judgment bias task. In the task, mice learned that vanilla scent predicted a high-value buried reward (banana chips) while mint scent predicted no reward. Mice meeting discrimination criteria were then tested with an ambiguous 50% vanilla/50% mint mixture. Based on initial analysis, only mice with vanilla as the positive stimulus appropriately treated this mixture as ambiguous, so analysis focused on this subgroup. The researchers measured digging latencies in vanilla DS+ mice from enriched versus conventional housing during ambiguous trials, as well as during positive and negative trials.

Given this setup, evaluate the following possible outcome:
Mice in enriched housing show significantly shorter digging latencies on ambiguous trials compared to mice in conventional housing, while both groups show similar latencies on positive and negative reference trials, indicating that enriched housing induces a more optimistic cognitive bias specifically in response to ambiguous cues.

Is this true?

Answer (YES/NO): YES